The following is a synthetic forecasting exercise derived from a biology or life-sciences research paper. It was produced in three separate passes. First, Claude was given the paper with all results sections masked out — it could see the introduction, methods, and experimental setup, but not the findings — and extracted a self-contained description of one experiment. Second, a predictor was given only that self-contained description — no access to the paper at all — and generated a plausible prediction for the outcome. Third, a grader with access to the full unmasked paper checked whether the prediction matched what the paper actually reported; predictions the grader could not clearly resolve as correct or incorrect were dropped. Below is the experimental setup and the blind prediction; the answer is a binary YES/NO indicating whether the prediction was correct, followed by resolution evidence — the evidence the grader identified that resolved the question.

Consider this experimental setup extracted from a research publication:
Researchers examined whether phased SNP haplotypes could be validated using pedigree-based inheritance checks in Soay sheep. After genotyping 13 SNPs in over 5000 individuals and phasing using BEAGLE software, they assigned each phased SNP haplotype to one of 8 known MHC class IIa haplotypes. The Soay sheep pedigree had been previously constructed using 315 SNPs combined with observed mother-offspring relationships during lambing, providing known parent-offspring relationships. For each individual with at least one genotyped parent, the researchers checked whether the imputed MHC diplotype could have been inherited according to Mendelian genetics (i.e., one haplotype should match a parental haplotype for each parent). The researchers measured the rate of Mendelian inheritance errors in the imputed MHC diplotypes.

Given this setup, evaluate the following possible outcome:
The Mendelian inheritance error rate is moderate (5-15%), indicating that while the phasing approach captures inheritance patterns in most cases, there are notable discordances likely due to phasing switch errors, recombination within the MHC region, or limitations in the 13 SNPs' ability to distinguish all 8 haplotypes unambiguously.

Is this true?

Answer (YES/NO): NO